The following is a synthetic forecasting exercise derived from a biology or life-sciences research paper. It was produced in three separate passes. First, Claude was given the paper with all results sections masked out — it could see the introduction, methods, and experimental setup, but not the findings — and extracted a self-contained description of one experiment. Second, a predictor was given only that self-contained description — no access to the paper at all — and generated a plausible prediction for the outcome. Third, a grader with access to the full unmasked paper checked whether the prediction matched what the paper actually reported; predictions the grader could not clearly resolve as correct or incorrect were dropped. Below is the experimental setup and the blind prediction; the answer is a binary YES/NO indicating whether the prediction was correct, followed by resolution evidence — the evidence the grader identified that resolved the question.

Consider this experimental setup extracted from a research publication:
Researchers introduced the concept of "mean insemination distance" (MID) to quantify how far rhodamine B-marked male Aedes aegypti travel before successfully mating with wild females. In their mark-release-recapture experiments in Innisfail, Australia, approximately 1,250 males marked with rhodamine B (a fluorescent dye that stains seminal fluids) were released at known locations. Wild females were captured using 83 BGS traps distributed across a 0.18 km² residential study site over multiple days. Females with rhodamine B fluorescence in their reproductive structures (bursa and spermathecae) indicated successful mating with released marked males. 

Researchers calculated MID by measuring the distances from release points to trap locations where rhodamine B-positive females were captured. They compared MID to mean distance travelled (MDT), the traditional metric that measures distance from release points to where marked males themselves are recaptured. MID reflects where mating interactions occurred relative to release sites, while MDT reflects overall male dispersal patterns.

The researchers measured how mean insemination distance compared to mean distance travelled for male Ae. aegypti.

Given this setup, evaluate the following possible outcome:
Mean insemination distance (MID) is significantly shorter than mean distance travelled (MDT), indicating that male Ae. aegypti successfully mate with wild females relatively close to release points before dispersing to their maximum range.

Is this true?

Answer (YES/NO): NO